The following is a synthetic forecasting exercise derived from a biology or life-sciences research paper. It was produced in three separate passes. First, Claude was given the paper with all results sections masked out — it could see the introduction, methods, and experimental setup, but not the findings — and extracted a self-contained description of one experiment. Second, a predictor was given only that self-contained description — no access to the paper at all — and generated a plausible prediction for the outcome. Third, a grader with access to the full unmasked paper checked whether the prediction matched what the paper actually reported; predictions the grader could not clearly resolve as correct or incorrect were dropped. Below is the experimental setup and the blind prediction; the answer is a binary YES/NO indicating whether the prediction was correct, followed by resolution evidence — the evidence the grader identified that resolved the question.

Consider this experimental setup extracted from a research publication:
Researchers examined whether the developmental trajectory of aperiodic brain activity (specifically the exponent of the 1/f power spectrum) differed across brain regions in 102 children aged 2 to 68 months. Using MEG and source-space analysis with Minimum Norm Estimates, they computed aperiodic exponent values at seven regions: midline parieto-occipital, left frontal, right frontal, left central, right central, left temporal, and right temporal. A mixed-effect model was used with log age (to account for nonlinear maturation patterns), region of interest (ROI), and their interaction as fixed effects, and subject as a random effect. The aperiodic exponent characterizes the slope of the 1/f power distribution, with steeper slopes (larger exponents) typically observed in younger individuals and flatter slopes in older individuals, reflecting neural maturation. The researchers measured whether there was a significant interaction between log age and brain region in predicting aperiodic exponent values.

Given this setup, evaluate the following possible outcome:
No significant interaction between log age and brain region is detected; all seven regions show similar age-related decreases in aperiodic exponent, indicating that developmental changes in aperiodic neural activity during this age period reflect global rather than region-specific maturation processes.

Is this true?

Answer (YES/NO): NO